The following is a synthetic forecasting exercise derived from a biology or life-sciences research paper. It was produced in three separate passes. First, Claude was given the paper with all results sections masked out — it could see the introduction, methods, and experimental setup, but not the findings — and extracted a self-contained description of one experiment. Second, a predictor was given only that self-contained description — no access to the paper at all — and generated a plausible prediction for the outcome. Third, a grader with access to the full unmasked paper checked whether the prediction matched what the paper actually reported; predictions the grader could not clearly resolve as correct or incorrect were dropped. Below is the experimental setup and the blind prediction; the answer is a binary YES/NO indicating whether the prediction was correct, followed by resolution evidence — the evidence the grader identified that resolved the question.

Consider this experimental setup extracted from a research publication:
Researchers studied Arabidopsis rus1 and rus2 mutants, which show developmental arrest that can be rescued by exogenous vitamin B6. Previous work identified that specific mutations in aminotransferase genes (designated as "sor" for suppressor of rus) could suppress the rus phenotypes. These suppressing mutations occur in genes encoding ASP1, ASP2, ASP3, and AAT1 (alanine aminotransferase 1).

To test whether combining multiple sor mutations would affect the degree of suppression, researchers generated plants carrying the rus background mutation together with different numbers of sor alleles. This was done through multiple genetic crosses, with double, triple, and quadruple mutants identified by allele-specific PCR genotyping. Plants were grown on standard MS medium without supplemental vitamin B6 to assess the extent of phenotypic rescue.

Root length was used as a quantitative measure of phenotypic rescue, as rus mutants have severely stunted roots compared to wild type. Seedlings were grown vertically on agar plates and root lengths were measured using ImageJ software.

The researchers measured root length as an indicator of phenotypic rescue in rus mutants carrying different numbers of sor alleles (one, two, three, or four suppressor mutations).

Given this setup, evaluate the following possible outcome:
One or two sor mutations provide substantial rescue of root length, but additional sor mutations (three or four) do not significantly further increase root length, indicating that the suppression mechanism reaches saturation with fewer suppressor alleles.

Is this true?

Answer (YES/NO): NO